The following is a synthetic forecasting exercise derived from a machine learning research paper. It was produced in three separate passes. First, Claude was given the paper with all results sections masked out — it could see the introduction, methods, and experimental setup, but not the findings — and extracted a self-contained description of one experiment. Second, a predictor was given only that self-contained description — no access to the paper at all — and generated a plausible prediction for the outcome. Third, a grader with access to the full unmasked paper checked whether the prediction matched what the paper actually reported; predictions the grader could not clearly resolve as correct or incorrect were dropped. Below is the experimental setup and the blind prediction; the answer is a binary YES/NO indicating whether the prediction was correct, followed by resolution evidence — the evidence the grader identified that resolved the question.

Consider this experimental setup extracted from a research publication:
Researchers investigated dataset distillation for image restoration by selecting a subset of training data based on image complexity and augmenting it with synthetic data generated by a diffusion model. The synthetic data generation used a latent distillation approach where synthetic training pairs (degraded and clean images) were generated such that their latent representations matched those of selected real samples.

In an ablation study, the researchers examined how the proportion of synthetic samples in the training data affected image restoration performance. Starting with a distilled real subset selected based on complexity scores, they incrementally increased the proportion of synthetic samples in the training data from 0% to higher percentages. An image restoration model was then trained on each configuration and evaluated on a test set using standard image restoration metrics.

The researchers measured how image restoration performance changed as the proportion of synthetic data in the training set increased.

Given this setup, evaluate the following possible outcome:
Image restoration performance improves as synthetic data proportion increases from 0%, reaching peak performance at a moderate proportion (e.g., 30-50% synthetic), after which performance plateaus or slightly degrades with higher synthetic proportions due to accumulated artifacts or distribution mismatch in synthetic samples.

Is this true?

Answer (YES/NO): NO